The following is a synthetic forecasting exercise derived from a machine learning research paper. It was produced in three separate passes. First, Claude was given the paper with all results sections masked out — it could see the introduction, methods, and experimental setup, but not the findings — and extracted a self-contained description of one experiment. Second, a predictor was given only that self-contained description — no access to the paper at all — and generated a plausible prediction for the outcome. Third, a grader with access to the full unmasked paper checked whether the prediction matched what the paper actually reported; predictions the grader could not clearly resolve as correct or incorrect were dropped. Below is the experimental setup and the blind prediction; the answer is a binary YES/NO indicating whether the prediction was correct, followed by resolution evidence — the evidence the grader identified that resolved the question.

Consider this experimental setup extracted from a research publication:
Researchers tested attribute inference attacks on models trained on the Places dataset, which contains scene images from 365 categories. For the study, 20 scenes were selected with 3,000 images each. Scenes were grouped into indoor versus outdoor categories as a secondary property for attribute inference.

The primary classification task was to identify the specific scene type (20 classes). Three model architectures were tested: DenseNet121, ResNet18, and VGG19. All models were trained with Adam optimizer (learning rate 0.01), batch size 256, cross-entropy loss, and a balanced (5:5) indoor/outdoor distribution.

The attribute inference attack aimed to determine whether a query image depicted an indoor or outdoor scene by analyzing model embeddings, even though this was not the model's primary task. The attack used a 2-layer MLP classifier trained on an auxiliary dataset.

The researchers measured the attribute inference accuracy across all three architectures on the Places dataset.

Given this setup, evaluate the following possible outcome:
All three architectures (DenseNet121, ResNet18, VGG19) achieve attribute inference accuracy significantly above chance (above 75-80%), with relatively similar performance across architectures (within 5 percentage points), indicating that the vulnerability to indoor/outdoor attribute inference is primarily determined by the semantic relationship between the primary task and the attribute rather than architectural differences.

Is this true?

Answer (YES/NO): NO